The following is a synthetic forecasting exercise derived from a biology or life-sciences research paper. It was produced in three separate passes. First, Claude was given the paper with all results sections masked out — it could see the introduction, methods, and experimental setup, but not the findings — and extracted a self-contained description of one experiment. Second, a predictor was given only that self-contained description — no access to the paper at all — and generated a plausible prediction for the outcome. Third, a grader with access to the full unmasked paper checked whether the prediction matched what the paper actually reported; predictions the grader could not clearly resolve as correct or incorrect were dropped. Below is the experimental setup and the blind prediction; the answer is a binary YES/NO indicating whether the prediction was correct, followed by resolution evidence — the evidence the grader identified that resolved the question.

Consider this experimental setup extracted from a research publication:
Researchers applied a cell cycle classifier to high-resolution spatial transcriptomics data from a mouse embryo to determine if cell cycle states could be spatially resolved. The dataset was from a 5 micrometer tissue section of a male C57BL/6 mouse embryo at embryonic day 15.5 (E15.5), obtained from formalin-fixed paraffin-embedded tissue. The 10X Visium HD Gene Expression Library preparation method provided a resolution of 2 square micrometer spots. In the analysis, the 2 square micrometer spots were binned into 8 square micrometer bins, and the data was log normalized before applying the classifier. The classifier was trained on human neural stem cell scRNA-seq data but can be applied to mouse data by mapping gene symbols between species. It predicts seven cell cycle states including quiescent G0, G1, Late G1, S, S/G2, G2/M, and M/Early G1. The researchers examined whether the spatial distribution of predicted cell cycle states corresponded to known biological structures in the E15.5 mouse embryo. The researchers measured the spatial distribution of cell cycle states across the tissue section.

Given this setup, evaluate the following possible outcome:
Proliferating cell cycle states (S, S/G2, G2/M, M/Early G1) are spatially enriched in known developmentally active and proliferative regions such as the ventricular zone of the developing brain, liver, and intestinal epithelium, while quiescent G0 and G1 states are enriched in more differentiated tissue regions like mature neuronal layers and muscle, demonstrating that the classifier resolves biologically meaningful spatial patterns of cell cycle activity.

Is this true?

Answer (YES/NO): NO